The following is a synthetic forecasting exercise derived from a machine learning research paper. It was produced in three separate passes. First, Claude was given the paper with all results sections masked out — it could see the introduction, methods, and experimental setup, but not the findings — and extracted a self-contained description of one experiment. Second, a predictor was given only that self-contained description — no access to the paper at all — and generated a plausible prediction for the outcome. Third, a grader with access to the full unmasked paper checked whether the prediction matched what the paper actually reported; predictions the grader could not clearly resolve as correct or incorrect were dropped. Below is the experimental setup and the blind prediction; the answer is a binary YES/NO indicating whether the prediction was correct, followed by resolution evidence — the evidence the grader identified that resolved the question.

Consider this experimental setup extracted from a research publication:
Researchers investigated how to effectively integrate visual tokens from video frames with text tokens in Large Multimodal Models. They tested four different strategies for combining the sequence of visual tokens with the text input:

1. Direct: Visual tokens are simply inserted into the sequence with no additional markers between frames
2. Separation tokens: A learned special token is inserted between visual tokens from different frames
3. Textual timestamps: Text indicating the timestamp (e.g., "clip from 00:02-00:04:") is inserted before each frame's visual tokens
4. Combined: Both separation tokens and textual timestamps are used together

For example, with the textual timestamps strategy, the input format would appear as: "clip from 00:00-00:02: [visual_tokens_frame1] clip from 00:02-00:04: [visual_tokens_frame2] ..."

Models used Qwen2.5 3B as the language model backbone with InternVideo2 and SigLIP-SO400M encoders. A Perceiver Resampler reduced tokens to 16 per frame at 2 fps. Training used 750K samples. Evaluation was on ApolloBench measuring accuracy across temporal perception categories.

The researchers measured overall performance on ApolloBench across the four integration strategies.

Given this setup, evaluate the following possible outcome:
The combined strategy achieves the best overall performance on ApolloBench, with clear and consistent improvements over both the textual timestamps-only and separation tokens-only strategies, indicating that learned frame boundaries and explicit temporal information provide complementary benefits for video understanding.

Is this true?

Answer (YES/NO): NO